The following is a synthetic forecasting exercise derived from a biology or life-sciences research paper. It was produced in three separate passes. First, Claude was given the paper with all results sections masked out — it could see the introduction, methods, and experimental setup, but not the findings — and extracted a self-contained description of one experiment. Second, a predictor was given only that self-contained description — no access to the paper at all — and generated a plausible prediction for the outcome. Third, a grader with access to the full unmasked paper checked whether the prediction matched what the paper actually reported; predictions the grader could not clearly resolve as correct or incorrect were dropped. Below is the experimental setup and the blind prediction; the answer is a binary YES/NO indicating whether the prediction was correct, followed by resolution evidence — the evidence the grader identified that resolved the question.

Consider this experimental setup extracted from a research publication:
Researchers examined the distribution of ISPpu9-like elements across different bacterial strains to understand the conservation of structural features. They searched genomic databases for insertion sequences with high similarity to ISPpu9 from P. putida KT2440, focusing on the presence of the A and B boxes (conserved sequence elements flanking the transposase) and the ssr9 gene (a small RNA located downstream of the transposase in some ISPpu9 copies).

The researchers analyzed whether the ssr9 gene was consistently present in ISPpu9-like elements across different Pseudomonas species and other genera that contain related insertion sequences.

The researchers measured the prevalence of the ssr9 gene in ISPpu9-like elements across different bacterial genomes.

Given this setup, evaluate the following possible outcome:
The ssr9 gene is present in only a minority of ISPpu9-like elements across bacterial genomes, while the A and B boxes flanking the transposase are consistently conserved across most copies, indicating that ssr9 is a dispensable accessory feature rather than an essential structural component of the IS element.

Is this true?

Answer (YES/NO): YES